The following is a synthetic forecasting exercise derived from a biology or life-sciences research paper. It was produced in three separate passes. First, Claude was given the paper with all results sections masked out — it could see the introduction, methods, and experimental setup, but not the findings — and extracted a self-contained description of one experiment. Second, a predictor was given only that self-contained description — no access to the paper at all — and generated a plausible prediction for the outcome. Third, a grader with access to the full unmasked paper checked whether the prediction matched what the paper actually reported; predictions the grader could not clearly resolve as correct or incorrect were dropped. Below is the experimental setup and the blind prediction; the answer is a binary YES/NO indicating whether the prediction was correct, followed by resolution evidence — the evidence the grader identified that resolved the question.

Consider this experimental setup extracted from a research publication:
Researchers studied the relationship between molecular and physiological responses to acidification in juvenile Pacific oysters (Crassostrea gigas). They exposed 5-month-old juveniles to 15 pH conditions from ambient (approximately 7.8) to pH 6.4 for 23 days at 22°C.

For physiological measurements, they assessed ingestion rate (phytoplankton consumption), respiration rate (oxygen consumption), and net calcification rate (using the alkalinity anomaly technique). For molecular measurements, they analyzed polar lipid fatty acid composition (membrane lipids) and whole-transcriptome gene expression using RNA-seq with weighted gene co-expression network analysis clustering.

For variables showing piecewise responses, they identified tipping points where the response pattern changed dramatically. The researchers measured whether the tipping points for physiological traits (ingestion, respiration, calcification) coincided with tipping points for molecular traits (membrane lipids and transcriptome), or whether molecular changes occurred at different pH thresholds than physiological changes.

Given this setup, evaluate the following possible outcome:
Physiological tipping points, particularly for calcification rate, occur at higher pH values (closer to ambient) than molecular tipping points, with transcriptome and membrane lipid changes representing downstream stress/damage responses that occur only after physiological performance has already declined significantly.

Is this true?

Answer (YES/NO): NO